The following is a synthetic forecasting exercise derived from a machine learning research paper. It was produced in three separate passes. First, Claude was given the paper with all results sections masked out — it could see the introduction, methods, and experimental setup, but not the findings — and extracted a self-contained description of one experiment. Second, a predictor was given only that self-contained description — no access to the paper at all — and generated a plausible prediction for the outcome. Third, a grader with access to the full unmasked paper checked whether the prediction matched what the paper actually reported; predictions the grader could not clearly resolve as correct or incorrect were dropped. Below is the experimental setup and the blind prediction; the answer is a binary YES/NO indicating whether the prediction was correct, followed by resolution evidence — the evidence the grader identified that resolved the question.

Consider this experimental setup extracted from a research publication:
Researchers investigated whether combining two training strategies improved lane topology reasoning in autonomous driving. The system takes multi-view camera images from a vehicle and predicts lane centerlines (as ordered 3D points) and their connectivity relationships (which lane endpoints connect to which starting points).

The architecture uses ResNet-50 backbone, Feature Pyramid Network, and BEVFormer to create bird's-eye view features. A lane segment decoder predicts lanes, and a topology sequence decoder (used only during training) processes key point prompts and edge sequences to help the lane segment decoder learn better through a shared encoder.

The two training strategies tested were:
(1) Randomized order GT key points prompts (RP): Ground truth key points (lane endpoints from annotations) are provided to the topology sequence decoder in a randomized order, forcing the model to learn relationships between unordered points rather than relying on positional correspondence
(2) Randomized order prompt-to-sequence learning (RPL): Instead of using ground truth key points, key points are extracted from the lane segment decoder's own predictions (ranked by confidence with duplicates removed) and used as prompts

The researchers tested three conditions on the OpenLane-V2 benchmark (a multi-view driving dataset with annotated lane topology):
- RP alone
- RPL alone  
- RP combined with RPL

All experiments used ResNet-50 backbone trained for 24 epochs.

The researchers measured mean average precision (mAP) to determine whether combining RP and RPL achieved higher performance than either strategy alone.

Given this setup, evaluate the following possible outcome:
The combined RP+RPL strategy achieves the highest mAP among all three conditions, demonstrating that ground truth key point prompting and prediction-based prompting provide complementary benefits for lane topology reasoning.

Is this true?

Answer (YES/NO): YES